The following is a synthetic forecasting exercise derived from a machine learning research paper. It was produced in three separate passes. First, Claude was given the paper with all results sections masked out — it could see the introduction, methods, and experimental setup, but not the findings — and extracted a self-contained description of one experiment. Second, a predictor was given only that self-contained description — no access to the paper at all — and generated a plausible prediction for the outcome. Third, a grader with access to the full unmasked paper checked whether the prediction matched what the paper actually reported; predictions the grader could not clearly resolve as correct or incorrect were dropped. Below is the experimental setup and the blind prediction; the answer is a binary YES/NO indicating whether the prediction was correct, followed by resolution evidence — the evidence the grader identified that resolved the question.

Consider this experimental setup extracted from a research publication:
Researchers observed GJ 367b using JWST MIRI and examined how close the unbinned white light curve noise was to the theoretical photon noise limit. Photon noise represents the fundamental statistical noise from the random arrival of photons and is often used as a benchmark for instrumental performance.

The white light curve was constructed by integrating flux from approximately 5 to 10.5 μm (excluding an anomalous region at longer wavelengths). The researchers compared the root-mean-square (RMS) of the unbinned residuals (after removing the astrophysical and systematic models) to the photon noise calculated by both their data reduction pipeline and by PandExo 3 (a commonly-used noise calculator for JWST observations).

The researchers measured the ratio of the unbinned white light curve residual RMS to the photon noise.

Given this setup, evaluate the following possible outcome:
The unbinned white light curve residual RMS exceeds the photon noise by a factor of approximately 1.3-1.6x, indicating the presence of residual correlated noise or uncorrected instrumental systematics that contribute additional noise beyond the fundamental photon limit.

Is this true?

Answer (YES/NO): NO